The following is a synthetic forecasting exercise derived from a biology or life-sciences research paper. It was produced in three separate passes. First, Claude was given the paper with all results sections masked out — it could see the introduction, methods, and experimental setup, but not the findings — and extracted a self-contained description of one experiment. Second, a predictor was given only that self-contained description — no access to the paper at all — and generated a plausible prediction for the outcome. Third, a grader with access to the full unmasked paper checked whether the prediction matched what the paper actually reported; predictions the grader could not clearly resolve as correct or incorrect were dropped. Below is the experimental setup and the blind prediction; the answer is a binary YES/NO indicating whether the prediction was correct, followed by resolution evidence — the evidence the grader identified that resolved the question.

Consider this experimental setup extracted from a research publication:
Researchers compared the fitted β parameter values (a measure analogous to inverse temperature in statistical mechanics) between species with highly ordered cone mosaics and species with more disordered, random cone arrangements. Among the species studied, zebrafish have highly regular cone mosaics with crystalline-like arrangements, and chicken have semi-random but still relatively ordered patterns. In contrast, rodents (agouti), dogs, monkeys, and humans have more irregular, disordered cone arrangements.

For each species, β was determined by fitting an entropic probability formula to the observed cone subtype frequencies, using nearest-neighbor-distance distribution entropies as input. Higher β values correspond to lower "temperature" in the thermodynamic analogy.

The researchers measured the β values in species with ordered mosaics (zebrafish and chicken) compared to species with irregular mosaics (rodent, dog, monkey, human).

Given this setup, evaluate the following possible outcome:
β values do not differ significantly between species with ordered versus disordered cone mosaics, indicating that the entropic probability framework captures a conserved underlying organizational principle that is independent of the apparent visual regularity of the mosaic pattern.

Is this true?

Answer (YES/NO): NO